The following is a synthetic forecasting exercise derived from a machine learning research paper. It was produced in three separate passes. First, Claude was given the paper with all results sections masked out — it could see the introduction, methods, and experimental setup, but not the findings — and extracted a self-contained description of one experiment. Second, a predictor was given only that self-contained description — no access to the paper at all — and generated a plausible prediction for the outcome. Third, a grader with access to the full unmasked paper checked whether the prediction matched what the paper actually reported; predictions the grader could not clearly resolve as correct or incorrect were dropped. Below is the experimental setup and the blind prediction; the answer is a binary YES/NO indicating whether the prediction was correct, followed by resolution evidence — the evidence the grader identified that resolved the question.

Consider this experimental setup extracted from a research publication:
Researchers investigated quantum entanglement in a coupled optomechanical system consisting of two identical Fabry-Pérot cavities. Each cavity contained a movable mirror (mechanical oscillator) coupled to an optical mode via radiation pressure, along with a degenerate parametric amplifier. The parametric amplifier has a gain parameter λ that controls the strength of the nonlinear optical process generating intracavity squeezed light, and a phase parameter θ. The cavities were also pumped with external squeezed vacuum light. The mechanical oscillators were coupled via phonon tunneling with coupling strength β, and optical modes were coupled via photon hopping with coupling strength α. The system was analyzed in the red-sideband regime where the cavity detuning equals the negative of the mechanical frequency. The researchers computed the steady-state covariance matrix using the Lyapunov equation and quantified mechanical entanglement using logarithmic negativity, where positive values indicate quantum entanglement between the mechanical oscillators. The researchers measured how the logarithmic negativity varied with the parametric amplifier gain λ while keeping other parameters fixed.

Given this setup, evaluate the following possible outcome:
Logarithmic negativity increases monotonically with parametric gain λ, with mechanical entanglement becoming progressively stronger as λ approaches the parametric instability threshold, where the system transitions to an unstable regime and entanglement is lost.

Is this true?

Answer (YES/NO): NO